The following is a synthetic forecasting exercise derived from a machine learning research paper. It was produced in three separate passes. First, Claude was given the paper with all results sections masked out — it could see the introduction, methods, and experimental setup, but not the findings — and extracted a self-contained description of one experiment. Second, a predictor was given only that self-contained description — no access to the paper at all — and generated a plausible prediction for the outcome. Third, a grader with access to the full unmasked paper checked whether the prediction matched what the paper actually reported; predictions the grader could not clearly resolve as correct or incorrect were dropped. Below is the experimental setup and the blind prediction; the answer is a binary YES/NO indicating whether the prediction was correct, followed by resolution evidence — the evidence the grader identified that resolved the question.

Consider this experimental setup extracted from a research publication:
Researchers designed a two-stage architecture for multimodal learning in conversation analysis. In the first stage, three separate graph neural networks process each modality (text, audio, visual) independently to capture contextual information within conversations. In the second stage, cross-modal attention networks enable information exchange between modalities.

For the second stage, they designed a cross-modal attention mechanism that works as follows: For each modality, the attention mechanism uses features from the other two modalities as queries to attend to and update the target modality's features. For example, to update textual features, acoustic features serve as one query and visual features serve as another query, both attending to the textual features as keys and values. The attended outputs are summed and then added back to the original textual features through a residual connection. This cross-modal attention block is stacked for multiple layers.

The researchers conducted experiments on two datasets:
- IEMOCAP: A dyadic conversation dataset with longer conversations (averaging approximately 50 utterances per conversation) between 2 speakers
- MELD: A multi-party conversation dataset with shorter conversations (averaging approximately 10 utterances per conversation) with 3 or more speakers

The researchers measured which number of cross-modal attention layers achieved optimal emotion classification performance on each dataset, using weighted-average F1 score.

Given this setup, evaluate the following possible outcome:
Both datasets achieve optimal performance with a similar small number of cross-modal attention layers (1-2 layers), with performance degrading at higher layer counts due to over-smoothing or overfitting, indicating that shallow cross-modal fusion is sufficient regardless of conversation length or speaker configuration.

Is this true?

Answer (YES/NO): NO